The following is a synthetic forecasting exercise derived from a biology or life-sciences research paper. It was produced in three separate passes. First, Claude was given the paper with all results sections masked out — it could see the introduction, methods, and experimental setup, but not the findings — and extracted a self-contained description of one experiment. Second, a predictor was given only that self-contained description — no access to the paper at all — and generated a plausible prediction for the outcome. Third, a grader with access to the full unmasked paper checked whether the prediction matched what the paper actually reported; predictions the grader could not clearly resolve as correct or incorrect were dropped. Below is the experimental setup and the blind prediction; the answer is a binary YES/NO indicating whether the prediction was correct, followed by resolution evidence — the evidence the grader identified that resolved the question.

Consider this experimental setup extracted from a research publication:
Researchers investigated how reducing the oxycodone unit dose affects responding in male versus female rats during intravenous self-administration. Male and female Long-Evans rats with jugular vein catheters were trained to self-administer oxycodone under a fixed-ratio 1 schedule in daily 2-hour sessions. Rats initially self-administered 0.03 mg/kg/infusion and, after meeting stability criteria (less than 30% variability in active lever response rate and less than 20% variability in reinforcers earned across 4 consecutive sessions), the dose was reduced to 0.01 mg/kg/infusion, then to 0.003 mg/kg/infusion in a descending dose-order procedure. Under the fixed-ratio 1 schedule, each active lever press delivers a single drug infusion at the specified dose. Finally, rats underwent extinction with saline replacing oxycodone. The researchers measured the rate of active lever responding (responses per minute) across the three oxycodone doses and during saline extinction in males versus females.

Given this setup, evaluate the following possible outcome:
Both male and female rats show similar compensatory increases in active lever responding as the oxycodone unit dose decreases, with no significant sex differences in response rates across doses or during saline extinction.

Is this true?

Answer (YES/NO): NO